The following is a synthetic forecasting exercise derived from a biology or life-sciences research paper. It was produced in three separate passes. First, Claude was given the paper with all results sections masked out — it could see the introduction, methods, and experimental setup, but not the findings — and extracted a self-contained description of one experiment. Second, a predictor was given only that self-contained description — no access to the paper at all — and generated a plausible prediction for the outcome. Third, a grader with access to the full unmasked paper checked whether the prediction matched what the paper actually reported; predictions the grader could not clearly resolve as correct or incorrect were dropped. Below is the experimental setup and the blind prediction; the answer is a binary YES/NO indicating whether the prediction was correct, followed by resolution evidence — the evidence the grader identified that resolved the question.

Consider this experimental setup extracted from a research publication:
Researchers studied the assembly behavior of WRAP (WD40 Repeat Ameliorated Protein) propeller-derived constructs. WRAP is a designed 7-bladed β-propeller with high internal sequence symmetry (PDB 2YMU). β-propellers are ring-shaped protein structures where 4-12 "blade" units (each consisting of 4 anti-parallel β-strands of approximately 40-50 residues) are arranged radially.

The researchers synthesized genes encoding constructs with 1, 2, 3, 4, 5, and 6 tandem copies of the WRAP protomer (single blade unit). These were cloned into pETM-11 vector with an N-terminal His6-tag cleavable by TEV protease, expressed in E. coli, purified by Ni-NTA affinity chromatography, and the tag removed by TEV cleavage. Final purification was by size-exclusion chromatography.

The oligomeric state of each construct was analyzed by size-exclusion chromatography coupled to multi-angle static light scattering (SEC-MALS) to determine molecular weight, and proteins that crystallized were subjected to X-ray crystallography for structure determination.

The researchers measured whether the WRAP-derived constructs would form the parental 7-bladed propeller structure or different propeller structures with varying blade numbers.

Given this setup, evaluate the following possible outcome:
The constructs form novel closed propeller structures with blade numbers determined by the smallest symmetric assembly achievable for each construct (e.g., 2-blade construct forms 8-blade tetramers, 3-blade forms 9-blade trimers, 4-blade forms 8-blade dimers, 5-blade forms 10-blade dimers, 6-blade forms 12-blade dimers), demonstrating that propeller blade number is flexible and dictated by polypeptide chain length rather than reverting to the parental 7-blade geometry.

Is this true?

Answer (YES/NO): NO